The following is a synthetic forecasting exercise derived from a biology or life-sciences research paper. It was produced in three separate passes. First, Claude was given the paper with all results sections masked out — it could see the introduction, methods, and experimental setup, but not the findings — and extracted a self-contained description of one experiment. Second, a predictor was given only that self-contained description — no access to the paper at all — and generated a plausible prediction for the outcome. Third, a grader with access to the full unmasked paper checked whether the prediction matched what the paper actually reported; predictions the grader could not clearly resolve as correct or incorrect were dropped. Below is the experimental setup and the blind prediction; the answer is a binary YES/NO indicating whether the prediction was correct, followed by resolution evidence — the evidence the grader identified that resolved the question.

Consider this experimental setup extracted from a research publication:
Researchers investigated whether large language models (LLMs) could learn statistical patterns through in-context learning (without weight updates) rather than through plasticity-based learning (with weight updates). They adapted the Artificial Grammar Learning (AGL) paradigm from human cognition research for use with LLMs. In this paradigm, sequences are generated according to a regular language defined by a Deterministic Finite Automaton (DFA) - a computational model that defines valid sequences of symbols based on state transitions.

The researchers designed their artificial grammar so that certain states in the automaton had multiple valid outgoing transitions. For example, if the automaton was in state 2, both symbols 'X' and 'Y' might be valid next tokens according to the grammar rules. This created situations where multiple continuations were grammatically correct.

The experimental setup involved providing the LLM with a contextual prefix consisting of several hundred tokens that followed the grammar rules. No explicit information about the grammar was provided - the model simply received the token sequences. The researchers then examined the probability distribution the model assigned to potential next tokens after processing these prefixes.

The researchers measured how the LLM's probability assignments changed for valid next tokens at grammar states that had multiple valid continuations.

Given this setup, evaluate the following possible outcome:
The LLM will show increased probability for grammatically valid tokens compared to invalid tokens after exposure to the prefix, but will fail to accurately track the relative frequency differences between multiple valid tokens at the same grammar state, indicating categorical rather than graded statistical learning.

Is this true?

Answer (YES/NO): NO